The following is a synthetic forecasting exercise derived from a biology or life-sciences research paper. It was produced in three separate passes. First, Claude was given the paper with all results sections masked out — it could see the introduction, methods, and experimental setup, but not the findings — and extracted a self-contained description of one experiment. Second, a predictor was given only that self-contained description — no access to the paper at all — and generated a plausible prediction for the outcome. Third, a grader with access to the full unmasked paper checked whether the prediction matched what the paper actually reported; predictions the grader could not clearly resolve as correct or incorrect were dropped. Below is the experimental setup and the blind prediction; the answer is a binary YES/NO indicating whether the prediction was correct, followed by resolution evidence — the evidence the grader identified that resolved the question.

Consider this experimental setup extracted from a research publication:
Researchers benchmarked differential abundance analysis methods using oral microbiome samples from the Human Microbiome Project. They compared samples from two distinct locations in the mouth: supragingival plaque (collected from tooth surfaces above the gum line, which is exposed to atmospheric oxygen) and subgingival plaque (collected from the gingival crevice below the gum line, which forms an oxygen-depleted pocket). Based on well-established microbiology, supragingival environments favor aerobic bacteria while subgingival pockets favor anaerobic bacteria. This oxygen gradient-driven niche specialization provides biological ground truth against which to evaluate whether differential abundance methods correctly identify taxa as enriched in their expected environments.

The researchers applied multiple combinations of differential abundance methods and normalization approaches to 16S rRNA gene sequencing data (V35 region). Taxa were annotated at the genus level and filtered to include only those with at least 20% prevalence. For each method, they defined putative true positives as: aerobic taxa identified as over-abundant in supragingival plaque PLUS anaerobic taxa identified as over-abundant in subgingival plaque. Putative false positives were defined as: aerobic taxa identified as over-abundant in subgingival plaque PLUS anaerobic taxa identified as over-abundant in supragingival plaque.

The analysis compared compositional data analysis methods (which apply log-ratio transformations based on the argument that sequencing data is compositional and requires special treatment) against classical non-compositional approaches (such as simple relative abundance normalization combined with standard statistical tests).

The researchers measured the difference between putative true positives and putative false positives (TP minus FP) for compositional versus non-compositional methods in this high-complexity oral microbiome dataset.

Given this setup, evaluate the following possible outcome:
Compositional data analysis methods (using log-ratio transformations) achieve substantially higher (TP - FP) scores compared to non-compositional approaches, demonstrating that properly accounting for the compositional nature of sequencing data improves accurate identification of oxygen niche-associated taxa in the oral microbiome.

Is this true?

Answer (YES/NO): NO